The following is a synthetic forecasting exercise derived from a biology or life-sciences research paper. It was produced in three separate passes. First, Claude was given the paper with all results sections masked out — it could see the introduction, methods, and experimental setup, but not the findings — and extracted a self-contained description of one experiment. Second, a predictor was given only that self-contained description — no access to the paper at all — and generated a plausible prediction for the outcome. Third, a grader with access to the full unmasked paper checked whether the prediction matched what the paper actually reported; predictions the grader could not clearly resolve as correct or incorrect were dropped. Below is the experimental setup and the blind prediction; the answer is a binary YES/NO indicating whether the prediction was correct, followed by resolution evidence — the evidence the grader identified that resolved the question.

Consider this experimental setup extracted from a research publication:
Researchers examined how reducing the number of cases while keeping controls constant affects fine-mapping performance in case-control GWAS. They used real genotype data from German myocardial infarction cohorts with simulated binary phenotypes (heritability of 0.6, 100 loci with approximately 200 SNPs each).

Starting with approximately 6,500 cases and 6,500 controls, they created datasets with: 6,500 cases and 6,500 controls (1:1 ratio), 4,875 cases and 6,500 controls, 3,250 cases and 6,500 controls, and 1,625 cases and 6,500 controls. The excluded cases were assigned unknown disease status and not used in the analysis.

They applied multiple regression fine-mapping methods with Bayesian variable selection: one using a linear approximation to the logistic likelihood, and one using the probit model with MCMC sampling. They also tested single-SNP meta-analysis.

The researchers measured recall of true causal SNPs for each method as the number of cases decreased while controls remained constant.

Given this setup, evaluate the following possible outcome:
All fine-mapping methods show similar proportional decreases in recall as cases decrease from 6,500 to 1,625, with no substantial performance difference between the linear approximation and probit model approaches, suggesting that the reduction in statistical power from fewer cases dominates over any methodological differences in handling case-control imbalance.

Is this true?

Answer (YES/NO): NO